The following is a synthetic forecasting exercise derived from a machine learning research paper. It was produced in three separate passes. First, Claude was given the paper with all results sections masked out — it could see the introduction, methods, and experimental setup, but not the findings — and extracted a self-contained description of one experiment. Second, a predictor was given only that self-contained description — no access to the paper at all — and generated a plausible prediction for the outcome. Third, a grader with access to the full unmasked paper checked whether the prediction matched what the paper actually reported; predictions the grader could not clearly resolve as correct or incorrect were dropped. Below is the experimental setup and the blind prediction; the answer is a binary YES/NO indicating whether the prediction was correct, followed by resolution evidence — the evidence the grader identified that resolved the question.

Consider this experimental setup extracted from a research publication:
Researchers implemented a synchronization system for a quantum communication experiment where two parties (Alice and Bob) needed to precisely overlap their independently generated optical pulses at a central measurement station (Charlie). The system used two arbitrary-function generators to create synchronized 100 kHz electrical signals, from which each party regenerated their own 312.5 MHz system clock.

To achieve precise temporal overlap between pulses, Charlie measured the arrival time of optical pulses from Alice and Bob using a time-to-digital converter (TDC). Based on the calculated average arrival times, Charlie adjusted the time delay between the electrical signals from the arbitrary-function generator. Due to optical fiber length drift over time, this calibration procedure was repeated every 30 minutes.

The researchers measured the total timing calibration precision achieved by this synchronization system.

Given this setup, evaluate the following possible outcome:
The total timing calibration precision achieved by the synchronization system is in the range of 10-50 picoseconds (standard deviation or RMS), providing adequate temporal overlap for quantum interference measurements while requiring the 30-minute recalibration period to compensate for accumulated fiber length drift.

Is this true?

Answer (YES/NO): YES